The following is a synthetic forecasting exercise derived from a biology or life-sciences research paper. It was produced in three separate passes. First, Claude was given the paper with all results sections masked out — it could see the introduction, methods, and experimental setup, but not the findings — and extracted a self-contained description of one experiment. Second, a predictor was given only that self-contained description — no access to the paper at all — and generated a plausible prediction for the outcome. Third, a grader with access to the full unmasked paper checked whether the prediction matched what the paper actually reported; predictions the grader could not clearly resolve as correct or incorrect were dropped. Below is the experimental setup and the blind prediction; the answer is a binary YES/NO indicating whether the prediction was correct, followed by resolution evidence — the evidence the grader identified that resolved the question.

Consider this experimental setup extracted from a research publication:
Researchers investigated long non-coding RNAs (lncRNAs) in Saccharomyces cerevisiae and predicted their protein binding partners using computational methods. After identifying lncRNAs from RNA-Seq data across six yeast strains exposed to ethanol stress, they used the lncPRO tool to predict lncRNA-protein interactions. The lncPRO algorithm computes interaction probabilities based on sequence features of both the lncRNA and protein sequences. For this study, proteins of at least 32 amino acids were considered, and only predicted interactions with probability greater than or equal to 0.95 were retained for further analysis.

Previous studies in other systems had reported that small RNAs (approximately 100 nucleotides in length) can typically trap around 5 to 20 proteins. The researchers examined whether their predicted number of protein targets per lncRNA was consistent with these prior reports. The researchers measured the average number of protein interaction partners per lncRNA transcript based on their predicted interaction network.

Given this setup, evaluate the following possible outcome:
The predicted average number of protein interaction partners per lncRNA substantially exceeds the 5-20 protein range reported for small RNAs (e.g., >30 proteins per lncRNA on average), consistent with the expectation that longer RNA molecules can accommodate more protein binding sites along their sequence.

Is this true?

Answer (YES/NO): NO